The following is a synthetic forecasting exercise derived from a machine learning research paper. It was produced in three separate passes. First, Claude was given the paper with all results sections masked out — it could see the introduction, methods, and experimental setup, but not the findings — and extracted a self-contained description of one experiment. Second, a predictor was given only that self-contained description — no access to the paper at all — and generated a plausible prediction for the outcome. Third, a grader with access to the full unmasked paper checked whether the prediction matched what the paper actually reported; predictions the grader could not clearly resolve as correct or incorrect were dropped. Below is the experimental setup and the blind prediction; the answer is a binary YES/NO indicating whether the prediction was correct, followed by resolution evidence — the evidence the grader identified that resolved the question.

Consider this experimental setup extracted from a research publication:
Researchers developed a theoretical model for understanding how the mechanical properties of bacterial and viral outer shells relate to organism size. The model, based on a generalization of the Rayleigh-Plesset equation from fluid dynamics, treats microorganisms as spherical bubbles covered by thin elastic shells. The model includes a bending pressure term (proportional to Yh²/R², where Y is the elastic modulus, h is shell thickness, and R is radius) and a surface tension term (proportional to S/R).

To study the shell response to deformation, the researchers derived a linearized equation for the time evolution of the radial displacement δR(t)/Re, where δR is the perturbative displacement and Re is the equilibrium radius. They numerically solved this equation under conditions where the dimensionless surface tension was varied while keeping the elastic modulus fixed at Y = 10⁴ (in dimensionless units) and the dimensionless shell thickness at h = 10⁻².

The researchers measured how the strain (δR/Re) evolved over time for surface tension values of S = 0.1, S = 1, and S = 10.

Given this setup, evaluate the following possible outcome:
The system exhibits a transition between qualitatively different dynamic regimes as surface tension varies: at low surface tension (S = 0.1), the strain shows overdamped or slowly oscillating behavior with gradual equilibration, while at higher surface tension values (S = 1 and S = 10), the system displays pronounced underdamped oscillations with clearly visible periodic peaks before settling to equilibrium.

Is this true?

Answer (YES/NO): NO